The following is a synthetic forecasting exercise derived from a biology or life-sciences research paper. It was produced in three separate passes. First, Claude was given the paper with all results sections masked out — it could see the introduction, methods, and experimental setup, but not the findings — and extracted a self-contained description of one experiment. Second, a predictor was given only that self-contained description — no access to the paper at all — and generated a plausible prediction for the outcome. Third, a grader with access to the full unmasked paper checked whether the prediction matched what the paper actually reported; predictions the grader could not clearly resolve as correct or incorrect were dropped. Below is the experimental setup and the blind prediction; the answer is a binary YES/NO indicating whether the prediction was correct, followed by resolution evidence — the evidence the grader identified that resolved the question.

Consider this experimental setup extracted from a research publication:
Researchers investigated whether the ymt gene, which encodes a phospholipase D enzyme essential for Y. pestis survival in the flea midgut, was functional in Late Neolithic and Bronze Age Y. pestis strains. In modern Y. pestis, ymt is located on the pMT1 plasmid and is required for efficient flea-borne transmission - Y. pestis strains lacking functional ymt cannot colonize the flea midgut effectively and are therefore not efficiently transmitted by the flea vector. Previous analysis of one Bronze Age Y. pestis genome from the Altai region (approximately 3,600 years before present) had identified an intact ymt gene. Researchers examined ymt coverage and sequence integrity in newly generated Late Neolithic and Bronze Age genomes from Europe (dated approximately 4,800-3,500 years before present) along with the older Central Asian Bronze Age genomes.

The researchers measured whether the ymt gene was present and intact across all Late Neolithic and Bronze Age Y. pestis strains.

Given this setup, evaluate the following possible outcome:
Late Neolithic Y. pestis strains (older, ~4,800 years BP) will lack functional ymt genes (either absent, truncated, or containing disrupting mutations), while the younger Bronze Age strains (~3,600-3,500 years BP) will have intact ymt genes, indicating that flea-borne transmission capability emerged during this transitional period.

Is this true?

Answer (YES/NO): NO